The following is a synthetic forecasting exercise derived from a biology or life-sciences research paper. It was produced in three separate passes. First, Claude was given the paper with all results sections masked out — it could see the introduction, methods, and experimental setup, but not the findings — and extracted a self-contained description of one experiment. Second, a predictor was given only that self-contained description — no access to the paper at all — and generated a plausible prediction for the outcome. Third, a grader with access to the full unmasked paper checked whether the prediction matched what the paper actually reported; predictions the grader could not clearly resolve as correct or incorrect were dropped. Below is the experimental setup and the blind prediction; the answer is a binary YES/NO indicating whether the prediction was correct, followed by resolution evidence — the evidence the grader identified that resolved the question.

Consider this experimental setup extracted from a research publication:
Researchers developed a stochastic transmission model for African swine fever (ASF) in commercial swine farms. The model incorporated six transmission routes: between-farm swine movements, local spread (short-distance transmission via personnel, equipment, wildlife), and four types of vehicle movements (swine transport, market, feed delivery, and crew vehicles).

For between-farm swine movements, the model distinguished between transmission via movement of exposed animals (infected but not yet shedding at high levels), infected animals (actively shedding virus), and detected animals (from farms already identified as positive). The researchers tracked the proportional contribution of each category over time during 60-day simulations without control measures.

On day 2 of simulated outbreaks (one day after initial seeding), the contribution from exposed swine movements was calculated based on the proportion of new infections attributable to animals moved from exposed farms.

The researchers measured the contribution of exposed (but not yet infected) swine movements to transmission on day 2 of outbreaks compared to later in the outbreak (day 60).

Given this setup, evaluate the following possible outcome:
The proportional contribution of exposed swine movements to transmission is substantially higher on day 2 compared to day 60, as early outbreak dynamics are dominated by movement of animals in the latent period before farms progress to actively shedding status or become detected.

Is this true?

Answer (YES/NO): NO